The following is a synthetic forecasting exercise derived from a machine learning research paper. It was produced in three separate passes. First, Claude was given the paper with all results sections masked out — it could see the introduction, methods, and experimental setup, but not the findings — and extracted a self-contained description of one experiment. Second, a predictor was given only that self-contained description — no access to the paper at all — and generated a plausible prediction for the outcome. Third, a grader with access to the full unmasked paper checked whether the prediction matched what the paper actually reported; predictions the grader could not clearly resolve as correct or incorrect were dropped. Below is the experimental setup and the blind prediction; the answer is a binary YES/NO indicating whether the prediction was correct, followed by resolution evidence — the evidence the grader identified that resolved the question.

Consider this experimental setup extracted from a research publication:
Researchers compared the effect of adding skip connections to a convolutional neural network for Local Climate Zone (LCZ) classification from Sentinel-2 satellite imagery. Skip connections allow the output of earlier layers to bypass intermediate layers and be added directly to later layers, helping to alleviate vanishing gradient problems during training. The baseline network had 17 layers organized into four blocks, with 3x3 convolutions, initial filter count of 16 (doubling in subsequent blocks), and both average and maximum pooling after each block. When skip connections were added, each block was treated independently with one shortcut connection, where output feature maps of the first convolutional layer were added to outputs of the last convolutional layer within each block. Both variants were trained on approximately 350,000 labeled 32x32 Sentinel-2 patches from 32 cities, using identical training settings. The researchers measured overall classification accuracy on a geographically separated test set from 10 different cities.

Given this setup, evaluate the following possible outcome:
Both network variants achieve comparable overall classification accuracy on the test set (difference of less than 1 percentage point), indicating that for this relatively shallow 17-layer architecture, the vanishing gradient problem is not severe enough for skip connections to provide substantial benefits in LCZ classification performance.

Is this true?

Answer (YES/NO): NO